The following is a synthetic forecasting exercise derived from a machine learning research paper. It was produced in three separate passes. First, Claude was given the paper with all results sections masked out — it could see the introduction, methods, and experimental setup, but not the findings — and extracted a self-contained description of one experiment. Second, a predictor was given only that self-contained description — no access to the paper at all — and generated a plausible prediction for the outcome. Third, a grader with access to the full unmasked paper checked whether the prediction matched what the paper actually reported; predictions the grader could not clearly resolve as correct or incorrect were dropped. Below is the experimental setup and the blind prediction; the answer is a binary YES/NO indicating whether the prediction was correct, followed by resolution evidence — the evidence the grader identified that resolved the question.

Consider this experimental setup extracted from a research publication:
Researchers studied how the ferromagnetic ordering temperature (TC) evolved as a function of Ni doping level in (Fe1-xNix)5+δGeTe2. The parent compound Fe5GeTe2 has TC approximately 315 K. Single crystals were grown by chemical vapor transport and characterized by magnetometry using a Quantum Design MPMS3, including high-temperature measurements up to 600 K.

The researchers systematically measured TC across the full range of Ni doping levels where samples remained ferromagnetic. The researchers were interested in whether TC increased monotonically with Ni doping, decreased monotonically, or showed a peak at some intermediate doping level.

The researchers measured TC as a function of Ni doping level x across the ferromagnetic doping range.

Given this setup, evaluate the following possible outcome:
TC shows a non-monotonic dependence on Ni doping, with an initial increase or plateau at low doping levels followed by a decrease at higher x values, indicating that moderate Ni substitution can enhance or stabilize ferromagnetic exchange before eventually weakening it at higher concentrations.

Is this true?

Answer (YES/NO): YES